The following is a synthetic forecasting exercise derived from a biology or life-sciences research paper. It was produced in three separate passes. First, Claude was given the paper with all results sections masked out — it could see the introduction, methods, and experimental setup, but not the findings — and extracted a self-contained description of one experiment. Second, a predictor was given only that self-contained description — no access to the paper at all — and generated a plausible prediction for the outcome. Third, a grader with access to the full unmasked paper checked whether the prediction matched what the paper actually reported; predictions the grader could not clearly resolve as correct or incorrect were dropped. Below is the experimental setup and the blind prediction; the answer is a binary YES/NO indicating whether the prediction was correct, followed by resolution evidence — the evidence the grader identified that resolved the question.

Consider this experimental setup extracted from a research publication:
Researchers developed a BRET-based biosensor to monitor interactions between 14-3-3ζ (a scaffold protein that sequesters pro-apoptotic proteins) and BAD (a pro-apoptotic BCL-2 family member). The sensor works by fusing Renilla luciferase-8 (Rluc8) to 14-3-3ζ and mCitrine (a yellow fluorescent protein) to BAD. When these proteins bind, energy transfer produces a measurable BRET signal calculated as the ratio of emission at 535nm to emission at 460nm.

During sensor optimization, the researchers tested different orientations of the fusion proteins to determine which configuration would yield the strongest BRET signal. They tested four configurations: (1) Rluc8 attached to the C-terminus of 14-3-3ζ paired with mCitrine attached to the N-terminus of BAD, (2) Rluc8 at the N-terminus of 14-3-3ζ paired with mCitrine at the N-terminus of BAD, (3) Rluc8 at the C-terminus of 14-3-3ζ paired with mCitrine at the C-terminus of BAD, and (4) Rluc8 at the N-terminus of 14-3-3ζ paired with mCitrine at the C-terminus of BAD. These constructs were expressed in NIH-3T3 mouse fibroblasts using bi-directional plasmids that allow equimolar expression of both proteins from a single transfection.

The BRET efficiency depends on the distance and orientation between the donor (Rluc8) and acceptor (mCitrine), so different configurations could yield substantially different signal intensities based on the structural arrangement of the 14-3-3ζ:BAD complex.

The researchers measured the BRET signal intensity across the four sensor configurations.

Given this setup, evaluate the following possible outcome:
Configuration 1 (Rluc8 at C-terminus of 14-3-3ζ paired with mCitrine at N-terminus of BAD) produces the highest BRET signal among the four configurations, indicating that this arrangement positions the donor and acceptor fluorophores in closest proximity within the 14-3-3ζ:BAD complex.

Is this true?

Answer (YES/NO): NO